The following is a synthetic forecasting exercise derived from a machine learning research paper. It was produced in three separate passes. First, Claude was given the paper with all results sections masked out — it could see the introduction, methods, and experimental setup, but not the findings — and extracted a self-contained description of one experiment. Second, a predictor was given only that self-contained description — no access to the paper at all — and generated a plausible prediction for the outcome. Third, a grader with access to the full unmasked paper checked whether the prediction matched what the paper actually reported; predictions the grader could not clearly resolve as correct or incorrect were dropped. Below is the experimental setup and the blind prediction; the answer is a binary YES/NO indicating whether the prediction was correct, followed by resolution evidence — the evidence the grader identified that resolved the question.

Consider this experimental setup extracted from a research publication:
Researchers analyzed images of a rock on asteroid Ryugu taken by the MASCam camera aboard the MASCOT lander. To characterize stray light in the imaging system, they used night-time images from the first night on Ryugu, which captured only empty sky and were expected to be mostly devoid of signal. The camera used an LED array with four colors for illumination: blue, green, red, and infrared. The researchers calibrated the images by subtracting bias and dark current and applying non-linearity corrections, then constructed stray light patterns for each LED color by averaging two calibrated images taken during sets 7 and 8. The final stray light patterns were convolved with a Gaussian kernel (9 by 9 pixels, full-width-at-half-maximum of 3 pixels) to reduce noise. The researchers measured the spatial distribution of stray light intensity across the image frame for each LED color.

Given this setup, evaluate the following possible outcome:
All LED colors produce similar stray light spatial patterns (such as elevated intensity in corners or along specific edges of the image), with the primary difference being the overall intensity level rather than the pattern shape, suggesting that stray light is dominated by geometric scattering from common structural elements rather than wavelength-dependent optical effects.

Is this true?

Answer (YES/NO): NO